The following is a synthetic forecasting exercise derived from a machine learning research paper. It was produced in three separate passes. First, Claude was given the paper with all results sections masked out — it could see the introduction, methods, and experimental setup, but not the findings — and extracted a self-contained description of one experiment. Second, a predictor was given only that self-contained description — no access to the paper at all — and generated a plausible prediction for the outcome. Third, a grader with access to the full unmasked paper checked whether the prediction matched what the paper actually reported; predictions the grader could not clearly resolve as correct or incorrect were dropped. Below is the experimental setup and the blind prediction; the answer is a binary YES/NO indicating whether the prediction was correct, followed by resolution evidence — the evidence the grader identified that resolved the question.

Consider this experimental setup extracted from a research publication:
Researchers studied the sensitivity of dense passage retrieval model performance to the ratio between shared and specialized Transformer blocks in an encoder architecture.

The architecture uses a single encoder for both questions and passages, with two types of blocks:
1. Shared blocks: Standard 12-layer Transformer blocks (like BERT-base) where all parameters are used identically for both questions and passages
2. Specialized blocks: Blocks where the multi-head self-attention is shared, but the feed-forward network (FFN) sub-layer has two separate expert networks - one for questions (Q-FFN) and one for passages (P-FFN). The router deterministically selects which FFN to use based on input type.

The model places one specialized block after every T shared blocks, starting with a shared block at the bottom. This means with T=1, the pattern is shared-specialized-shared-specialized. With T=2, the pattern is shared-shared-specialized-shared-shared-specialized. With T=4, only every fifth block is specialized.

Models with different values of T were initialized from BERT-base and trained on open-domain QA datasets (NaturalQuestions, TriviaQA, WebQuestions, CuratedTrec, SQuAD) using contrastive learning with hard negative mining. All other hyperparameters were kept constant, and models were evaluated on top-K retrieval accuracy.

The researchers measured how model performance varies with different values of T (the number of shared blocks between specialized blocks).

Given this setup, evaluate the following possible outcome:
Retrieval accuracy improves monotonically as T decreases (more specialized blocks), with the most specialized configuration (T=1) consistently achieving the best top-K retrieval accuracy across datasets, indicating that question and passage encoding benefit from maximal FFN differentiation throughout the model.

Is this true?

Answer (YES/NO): NO